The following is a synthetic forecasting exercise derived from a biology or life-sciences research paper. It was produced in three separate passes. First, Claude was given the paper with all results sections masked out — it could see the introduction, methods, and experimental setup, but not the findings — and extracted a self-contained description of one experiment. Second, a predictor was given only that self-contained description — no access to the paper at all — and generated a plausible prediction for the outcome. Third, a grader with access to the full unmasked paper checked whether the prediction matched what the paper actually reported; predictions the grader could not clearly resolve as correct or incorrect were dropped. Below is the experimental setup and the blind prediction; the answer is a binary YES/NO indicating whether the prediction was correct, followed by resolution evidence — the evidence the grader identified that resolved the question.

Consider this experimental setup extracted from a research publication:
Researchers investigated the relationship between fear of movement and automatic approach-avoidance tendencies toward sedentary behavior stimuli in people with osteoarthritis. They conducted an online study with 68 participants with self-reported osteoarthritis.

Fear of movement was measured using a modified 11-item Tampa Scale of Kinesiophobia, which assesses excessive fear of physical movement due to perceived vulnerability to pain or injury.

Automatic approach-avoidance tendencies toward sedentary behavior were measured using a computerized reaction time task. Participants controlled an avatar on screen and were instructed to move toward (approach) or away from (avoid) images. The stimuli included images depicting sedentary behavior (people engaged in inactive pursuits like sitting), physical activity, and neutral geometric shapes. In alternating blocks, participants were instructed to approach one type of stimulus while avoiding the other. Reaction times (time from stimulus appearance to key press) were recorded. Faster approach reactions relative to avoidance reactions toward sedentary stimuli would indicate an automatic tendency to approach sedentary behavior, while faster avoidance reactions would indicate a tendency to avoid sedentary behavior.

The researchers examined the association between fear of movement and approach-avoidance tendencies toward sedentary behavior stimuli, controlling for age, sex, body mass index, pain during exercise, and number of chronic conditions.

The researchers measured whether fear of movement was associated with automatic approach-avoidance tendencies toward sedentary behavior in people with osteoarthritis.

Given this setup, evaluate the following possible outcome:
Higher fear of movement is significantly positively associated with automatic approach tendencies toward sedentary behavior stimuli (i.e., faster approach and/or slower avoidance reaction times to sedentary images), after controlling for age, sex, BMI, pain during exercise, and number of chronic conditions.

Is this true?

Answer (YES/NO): NO